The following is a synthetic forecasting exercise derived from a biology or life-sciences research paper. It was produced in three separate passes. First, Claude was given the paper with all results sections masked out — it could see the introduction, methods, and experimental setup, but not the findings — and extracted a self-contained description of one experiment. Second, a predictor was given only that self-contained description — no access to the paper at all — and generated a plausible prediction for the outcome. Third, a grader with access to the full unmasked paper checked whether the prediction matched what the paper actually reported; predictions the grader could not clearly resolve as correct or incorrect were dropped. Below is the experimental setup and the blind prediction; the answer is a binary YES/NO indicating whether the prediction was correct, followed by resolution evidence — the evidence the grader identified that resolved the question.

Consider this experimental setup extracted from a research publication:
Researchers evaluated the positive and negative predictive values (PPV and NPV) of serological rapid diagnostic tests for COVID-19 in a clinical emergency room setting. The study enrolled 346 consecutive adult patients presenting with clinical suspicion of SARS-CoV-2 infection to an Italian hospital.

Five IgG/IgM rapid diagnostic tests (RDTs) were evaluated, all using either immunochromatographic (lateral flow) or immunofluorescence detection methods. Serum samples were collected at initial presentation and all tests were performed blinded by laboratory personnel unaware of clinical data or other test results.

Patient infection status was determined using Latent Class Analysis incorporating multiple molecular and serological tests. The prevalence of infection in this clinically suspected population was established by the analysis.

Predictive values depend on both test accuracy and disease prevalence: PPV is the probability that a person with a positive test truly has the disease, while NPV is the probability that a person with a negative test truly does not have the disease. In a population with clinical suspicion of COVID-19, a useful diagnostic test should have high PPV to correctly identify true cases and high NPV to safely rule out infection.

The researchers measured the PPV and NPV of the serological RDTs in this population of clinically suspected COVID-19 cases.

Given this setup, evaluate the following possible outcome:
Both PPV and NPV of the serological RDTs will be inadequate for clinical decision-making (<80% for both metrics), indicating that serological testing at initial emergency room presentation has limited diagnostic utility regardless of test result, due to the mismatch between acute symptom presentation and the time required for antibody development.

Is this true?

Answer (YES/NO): NO